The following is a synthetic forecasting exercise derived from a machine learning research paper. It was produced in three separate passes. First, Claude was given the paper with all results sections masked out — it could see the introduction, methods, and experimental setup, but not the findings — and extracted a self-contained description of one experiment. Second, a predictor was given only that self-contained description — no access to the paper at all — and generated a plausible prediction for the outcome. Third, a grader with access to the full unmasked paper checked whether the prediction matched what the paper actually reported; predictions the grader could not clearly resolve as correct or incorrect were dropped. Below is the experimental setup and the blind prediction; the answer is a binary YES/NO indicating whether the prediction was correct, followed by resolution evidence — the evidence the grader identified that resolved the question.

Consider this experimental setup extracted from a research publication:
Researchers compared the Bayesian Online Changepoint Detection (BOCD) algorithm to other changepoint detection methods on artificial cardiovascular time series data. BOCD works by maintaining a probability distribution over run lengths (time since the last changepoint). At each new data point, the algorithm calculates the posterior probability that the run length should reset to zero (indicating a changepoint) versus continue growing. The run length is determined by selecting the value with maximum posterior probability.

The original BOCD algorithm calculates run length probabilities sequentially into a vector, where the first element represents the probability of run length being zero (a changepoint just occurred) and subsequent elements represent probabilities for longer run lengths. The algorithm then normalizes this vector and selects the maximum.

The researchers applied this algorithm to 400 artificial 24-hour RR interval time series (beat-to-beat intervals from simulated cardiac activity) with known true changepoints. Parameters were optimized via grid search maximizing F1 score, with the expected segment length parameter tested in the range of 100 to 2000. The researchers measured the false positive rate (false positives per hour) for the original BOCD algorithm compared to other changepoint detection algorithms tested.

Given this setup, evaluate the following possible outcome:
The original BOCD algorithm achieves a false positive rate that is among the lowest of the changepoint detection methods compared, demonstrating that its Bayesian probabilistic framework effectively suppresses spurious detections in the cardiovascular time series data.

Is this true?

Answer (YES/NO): NO